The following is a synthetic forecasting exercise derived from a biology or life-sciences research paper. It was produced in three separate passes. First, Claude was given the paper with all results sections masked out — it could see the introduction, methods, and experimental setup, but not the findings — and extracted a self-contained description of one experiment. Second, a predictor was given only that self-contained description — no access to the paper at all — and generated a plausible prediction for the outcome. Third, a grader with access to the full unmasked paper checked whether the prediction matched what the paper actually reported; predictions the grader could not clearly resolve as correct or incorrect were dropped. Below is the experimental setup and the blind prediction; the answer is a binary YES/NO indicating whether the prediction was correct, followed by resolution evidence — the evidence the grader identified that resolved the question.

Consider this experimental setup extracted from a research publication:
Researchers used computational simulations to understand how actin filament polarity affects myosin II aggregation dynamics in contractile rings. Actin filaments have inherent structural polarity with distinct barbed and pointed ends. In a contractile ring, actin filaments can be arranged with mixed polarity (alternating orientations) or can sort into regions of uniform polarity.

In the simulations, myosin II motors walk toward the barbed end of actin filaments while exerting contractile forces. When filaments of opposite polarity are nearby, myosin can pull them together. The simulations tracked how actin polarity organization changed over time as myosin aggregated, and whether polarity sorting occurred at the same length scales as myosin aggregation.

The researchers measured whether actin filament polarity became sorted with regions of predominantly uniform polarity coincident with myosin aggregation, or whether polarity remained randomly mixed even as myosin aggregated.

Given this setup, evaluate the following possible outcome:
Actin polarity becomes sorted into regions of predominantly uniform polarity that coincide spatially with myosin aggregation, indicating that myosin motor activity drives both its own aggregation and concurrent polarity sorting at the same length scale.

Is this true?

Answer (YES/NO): YES